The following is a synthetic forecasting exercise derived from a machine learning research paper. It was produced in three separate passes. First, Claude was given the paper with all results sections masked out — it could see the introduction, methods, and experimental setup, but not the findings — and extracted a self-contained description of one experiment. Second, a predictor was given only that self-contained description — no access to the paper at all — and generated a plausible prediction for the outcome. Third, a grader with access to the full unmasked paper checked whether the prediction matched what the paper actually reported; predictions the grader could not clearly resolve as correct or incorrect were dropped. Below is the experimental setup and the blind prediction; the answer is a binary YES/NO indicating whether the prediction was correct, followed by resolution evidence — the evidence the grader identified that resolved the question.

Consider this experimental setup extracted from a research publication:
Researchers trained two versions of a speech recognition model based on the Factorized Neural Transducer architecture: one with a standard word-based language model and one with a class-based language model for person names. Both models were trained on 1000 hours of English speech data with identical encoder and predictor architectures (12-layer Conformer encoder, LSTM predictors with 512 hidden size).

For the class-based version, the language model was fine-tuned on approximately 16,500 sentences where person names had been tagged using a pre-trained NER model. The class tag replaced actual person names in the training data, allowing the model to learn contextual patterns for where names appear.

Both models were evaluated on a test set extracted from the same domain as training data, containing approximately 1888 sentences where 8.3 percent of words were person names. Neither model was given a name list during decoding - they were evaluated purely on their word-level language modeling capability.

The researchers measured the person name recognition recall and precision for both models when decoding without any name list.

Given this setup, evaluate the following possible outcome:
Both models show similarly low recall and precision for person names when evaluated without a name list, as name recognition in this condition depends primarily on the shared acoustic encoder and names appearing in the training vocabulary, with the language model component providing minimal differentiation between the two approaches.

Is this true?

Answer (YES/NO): YES